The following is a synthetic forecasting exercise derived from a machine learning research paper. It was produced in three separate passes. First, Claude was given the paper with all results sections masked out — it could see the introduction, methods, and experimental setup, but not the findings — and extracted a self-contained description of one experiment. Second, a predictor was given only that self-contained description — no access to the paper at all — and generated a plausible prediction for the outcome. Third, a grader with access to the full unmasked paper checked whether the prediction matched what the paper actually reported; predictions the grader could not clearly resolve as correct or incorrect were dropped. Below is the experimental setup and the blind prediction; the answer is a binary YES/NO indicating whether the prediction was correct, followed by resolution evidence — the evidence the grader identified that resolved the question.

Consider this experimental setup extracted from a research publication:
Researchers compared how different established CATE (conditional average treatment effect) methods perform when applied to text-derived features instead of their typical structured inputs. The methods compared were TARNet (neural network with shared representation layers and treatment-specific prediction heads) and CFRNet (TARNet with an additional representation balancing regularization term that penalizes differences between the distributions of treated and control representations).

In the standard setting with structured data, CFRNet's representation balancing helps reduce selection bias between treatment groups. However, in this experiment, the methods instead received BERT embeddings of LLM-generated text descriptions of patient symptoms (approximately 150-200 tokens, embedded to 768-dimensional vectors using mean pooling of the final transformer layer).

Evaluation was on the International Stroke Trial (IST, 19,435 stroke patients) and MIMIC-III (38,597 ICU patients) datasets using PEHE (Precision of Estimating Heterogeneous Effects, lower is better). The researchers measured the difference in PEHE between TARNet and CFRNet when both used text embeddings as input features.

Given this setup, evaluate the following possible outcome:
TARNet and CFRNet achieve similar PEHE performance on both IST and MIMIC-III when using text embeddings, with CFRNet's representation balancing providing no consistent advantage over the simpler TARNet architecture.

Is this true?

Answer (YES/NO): YES